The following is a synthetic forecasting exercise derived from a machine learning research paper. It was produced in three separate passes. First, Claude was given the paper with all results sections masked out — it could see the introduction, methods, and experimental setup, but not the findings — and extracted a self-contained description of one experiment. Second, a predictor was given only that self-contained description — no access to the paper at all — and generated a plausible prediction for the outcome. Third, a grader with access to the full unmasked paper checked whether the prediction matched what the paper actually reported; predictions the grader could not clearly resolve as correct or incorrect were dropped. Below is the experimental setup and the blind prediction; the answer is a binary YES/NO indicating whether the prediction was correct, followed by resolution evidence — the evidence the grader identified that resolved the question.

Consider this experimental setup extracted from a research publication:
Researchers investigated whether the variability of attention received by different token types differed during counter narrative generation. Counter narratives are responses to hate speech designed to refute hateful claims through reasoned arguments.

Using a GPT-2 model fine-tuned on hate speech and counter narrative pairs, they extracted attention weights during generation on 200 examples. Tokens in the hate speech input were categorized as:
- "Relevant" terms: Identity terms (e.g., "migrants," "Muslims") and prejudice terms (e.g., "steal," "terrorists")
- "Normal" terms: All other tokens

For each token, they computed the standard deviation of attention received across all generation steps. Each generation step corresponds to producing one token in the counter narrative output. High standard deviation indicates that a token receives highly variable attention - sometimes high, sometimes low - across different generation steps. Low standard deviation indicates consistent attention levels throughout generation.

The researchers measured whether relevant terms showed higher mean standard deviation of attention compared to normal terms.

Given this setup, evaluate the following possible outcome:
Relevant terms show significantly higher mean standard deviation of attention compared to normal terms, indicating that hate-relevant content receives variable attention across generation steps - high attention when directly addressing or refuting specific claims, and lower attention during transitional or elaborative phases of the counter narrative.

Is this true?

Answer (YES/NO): YES